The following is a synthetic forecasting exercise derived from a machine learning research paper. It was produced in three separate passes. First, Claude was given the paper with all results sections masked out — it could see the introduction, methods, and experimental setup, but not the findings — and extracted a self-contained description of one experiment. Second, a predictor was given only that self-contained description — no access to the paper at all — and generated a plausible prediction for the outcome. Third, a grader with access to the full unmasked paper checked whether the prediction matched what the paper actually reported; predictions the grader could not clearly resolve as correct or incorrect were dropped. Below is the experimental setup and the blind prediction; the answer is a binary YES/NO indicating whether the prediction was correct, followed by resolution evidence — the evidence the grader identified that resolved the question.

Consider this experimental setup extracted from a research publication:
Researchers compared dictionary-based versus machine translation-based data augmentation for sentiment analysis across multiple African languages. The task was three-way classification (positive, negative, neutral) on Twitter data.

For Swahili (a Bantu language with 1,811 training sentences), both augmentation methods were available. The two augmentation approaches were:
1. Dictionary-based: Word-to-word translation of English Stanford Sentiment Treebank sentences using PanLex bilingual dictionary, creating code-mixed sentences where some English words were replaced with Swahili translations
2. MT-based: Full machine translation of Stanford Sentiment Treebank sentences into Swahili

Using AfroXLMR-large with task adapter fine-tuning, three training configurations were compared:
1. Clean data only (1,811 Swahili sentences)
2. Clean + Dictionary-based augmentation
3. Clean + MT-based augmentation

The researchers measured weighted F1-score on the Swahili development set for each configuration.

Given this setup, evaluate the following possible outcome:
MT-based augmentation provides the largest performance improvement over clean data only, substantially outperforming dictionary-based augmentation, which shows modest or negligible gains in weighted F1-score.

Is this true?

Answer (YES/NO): NO